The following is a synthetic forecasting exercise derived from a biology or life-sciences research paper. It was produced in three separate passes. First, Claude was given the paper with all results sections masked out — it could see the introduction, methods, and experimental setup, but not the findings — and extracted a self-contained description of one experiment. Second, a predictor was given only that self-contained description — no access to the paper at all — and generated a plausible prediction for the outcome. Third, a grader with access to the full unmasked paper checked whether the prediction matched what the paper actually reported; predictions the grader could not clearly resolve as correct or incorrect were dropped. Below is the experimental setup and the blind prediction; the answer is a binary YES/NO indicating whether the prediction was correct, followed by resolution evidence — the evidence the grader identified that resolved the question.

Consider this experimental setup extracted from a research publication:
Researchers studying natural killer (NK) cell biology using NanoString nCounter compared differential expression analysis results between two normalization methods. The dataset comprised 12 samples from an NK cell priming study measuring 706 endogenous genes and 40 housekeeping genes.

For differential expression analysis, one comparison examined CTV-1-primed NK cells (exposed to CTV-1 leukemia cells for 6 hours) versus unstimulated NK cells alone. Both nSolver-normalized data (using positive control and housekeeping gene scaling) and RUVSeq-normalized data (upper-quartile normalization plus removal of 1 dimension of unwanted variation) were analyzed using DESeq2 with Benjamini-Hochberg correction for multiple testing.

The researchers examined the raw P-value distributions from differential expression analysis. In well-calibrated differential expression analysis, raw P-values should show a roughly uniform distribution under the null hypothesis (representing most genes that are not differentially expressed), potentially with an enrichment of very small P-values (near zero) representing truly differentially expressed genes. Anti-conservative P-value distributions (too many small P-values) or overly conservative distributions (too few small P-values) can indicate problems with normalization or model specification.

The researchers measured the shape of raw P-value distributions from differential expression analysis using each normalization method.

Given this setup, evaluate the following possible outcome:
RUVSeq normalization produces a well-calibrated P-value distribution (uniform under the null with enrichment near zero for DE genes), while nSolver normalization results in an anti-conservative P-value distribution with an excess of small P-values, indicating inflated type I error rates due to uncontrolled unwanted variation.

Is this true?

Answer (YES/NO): YES